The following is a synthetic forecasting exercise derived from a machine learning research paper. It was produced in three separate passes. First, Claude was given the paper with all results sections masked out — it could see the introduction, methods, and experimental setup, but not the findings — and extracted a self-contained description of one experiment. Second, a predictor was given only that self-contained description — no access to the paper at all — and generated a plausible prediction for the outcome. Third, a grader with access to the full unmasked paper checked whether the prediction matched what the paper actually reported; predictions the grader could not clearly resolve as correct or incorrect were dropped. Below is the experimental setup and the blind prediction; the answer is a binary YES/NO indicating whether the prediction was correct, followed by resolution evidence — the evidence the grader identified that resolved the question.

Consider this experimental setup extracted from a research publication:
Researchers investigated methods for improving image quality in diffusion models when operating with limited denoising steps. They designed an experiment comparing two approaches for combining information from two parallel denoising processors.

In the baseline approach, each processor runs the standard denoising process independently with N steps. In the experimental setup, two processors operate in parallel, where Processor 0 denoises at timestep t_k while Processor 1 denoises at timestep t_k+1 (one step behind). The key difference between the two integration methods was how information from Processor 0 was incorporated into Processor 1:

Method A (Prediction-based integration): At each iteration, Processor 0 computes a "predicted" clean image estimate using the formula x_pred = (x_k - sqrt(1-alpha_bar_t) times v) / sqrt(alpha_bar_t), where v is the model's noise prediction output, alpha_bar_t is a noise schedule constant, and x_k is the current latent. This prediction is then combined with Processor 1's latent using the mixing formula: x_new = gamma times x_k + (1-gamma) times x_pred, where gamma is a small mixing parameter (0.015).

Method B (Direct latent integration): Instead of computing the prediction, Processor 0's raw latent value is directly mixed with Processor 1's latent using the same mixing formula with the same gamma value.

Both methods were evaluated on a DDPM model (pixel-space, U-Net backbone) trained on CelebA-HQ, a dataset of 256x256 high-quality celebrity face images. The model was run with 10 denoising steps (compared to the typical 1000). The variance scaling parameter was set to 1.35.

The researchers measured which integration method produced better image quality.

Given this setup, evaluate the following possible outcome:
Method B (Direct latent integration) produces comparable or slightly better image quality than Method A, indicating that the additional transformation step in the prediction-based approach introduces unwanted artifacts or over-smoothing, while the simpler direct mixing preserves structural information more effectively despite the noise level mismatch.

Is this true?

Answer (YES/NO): NO